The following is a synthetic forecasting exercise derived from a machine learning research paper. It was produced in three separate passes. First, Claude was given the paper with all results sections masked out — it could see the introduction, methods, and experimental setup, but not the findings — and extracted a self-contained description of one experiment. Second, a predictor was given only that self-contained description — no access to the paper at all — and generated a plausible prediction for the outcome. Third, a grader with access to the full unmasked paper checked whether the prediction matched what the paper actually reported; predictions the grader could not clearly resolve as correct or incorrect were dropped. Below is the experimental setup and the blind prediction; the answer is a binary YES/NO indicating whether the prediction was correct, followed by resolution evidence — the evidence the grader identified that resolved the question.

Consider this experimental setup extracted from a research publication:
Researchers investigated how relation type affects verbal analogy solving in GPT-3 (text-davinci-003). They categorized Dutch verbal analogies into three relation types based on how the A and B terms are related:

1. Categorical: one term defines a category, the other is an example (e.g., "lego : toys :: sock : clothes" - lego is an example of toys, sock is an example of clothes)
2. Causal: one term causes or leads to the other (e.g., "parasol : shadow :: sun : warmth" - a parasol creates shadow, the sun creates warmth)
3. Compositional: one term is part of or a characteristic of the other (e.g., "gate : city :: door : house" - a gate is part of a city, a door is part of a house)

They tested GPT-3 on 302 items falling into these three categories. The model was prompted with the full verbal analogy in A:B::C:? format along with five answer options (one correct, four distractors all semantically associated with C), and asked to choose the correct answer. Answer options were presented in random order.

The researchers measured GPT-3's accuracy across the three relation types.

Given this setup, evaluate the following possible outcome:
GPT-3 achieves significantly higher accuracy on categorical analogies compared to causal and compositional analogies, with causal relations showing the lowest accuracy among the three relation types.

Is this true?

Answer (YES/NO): YES